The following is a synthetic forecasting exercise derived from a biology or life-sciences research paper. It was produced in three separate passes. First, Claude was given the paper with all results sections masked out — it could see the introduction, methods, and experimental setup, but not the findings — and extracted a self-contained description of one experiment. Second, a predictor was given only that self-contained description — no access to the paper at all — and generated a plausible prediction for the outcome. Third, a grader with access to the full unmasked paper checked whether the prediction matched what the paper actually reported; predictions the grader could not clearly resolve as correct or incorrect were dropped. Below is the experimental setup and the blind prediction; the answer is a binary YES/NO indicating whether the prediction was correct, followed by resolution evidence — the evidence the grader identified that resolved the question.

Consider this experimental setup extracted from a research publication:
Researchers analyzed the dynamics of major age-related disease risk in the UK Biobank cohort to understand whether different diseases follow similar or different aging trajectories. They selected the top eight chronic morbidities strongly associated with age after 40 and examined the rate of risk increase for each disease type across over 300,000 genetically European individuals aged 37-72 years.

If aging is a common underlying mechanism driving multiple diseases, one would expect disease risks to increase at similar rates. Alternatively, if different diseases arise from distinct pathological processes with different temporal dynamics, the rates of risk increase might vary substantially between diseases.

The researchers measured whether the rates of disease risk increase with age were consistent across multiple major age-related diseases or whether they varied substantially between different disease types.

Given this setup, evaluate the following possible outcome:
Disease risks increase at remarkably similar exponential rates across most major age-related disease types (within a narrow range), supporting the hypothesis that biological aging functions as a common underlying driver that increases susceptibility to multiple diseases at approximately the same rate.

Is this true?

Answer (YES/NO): YES